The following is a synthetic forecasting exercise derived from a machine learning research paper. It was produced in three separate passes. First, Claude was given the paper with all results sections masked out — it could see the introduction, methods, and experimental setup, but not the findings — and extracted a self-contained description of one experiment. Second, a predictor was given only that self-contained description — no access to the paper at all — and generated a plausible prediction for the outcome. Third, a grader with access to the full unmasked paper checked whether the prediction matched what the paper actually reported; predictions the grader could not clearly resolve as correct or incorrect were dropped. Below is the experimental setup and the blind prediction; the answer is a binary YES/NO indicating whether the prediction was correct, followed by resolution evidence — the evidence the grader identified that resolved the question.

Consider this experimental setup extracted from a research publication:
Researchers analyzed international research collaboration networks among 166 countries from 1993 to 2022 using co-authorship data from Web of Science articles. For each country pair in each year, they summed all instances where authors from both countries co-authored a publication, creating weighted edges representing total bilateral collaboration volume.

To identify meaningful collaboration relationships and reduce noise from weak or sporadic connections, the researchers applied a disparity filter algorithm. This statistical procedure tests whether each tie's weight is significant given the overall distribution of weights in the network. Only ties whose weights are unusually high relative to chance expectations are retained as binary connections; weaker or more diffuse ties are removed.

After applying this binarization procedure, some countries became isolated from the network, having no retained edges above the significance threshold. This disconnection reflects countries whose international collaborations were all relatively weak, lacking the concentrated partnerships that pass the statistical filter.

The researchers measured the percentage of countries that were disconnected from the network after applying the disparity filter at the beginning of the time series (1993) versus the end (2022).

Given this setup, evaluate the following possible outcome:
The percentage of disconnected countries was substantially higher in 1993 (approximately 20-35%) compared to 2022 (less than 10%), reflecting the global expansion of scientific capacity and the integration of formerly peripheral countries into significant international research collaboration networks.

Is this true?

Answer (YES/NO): NO